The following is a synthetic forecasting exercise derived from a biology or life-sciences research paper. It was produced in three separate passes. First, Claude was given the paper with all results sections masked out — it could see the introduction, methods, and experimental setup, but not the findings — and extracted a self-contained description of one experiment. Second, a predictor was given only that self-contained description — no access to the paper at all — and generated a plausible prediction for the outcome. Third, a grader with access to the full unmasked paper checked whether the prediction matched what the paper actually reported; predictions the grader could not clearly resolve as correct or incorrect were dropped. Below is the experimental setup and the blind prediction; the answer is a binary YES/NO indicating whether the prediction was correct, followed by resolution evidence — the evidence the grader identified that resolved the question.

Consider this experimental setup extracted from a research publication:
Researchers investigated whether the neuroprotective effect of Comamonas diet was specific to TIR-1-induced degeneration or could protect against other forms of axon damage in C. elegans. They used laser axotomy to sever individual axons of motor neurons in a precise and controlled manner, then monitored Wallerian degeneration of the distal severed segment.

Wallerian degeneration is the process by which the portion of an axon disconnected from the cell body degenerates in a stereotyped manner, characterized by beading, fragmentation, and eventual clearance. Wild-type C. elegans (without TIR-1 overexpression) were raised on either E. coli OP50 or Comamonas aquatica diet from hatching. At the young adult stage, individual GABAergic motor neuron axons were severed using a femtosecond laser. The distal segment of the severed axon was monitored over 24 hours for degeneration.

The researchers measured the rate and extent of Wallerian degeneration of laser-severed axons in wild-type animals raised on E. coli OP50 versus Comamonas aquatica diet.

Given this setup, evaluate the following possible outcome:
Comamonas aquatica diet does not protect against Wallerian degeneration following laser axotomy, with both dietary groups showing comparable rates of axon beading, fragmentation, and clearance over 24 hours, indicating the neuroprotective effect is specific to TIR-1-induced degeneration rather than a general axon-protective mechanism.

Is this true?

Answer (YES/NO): YES